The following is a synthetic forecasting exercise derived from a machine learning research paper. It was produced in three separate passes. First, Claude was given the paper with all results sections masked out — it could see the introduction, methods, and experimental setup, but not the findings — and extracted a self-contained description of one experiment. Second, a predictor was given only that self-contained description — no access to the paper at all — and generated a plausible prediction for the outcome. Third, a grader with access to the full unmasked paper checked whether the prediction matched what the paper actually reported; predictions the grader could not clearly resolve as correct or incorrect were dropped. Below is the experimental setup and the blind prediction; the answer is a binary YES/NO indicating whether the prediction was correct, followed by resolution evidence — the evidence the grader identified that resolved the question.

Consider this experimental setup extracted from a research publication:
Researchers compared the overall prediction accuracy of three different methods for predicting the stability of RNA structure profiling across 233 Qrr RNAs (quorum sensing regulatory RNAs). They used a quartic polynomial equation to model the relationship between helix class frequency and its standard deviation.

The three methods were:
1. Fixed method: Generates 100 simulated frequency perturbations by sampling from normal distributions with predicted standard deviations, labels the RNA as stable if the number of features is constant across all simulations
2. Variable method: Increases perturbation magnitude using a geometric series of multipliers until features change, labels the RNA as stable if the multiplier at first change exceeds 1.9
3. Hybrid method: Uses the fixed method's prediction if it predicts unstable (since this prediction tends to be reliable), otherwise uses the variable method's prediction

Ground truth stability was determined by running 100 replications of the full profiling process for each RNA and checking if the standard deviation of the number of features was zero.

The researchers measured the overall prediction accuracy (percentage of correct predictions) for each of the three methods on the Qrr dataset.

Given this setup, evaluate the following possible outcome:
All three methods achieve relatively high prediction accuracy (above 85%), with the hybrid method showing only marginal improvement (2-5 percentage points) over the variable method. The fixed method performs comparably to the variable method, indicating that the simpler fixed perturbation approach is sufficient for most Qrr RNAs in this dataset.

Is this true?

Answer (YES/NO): NO